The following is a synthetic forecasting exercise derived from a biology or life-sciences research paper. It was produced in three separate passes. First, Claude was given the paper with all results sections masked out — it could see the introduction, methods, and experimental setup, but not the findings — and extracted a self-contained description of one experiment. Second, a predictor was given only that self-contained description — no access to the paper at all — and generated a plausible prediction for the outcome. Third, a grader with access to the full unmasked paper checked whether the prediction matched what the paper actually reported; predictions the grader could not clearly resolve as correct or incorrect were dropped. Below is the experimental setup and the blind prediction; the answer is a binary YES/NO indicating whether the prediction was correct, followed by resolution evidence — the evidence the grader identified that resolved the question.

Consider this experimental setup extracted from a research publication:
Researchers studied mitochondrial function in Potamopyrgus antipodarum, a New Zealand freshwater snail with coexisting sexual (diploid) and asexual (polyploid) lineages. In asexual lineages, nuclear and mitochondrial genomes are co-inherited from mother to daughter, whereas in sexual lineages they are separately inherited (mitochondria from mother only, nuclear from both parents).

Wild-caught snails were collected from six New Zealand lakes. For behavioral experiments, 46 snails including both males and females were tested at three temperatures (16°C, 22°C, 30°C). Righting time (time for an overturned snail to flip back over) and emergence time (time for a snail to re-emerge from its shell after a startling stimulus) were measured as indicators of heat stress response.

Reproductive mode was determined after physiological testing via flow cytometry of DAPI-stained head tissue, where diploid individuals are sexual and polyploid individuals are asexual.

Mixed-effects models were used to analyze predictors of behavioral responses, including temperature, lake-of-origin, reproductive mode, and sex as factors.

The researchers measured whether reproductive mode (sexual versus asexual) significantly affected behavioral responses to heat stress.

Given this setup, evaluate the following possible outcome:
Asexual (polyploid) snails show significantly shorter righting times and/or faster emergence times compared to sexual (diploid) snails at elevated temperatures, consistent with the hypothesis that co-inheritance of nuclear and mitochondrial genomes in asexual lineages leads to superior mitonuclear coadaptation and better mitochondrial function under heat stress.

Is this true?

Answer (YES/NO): NO